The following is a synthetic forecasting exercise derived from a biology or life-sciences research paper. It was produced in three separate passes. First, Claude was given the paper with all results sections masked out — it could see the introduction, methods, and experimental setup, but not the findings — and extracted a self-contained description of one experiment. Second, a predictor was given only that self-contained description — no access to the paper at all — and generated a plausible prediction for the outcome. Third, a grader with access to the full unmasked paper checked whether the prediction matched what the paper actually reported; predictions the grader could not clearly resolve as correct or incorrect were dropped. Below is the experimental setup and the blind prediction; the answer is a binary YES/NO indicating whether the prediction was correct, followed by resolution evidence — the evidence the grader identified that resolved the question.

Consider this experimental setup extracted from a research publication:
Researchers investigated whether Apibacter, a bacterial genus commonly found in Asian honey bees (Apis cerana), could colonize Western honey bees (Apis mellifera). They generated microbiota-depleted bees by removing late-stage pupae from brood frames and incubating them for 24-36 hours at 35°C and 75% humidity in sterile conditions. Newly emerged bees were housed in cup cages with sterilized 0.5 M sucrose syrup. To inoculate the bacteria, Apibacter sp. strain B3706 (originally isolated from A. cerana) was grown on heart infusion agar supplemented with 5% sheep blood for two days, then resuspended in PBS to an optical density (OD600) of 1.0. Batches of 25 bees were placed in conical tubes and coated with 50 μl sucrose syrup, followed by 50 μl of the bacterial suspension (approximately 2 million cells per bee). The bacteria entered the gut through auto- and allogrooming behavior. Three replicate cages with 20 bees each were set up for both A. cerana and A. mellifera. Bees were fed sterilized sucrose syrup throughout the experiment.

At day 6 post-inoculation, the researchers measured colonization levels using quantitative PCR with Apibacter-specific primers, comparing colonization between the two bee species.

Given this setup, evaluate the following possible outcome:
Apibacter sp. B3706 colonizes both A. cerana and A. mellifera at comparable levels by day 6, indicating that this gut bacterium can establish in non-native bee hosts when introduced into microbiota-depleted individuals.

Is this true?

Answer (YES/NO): NO